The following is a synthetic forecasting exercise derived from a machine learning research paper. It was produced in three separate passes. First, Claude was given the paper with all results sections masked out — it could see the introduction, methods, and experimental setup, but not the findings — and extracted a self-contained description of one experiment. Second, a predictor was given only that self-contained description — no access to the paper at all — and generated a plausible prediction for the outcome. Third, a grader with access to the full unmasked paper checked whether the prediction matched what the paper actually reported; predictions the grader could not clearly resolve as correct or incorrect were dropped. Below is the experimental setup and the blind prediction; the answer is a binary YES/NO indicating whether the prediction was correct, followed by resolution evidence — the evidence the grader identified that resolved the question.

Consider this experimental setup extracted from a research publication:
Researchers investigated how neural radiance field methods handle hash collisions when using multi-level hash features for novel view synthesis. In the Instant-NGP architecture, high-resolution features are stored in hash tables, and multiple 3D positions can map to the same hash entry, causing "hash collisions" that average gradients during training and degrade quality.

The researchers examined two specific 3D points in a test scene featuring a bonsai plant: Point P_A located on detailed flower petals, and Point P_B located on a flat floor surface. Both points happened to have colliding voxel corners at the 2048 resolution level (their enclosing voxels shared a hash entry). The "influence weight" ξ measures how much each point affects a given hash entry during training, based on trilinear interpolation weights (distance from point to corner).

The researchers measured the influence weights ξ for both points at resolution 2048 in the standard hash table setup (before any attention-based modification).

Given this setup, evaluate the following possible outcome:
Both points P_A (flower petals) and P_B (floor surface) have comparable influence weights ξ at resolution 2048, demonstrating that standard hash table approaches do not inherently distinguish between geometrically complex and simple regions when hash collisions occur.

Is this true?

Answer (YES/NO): YES